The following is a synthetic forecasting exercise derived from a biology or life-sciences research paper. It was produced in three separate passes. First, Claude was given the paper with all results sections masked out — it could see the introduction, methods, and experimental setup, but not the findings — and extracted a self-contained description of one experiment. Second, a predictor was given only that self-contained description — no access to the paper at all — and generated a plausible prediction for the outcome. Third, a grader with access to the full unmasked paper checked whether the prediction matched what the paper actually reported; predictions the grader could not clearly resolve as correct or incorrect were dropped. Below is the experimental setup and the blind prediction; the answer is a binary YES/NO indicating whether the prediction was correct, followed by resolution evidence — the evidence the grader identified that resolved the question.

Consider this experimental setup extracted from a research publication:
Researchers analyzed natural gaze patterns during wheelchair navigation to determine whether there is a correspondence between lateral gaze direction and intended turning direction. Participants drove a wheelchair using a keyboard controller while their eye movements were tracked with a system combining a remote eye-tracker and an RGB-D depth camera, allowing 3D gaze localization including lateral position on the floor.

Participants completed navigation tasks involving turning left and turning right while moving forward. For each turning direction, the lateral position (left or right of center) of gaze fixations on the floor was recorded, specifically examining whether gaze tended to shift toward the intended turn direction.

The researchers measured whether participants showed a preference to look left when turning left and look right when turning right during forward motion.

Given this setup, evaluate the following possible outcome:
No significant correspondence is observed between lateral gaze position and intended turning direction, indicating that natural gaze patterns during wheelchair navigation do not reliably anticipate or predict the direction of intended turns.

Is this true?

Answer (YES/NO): NO